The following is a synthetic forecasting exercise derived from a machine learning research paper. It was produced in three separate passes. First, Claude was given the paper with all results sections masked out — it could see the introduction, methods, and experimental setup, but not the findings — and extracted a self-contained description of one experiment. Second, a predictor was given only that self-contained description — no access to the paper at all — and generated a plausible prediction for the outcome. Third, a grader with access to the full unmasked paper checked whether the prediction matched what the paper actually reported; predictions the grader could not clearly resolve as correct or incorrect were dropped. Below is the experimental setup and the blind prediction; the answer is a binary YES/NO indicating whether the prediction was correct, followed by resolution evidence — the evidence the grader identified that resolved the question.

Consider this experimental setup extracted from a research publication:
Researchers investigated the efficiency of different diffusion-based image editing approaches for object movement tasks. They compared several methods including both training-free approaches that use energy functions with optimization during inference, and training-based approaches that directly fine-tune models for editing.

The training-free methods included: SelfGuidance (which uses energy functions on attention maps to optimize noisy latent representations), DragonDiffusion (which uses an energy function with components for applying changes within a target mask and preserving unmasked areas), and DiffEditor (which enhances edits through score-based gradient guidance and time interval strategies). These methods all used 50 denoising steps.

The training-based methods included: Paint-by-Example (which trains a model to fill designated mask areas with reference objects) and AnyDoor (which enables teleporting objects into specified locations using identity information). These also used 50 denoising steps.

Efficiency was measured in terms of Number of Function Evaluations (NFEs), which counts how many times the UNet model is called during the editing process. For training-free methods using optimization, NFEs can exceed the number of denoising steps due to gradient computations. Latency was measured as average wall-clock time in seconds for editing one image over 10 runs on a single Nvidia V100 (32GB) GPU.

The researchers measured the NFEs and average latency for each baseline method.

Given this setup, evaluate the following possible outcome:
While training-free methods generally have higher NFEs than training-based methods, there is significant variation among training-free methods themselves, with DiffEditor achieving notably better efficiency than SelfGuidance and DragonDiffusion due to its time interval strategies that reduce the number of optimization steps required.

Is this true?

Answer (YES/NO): NO